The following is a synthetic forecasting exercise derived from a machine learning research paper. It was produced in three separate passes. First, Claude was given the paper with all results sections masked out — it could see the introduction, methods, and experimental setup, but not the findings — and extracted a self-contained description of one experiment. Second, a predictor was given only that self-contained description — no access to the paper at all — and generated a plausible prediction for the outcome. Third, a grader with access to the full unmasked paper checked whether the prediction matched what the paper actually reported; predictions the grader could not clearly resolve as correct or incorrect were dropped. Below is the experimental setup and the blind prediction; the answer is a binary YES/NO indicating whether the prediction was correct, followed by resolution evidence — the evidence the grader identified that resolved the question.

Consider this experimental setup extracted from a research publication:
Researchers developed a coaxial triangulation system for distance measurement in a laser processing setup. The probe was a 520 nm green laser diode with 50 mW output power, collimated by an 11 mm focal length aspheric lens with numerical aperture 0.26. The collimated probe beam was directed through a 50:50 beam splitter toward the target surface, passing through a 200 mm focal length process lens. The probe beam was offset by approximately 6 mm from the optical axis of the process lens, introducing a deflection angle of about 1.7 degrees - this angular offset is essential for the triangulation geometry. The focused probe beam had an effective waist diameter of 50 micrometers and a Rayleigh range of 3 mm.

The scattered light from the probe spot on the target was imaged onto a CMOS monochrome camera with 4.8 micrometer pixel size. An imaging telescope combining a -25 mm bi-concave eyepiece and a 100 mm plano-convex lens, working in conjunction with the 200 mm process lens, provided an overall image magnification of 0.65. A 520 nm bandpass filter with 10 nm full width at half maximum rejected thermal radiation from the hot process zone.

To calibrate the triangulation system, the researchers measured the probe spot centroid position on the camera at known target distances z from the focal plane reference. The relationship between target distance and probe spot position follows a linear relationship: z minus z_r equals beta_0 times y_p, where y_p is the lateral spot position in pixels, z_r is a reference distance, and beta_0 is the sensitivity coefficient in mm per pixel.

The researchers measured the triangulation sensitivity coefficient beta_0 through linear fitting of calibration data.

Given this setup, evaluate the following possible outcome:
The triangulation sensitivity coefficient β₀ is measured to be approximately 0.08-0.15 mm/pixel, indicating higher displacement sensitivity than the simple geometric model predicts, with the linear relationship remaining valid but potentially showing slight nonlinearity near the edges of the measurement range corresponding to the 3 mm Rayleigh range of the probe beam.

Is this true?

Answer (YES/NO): YES